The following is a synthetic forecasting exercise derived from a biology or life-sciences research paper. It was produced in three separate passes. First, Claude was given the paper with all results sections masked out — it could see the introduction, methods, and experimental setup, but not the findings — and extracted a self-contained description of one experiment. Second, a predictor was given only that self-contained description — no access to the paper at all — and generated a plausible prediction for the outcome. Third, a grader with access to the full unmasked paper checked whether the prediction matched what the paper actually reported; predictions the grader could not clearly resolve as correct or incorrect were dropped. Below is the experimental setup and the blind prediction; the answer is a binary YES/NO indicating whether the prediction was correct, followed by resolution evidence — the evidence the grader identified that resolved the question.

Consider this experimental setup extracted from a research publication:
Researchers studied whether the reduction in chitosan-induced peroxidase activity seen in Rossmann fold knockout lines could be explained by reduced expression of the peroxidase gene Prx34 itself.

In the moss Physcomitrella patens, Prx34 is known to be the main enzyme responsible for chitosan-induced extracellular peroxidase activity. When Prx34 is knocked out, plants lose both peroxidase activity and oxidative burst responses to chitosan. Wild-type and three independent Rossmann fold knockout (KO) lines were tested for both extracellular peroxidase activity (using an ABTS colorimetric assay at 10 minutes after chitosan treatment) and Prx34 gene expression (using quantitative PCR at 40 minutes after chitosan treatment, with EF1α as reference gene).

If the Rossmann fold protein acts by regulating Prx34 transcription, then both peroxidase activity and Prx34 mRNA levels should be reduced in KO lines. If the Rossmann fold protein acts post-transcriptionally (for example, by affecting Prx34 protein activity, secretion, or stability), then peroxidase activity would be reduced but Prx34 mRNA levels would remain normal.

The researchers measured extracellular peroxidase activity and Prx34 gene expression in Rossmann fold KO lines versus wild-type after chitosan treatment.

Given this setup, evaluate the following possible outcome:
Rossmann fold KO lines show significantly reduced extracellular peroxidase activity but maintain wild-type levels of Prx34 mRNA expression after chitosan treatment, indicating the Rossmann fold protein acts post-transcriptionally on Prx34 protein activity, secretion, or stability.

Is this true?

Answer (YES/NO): YES